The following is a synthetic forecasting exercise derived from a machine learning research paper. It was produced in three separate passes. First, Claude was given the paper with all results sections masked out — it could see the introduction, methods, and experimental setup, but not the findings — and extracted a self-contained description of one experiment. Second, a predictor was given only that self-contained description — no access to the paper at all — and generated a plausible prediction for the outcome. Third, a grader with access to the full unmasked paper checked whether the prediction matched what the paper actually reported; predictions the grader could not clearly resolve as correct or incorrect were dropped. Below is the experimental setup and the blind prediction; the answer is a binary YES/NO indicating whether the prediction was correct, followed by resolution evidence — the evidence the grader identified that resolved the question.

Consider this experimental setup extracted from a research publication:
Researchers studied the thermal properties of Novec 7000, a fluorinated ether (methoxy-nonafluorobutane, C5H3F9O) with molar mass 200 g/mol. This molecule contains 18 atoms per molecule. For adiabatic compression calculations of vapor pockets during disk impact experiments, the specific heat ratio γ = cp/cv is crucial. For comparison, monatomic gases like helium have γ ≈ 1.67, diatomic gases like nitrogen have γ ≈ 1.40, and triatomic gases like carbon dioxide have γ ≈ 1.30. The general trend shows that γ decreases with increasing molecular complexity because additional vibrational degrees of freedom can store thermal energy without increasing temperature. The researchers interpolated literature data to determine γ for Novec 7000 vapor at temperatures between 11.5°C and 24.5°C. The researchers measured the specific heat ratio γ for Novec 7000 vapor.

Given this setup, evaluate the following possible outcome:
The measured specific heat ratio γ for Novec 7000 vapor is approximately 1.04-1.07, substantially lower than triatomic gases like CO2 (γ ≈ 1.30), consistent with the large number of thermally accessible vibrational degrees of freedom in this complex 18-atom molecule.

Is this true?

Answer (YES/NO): YES